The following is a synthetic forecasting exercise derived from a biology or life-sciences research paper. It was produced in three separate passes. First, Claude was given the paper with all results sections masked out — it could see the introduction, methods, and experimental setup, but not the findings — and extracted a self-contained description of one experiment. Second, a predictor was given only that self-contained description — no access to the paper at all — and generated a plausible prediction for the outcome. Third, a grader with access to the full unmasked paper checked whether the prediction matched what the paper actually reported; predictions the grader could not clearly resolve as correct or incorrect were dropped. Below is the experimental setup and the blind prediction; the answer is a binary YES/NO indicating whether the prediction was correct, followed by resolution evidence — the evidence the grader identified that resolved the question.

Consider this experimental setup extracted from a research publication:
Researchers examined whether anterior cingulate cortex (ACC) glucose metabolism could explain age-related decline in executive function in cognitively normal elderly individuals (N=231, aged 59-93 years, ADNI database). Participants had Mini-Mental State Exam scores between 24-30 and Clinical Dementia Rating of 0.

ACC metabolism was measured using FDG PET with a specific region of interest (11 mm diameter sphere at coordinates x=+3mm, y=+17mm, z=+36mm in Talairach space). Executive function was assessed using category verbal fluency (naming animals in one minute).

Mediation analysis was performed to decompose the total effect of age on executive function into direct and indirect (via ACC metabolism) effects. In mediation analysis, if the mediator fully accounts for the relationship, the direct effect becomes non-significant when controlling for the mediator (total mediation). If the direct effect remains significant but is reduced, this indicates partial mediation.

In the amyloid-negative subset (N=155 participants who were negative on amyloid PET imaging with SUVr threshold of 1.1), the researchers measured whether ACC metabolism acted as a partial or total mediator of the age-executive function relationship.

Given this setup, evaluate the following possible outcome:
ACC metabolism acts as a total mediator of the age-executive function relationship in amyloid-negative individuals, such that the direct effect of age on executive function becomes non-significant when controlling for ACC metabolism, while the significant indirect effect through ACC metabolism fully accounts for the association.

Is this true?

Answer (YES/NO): YES